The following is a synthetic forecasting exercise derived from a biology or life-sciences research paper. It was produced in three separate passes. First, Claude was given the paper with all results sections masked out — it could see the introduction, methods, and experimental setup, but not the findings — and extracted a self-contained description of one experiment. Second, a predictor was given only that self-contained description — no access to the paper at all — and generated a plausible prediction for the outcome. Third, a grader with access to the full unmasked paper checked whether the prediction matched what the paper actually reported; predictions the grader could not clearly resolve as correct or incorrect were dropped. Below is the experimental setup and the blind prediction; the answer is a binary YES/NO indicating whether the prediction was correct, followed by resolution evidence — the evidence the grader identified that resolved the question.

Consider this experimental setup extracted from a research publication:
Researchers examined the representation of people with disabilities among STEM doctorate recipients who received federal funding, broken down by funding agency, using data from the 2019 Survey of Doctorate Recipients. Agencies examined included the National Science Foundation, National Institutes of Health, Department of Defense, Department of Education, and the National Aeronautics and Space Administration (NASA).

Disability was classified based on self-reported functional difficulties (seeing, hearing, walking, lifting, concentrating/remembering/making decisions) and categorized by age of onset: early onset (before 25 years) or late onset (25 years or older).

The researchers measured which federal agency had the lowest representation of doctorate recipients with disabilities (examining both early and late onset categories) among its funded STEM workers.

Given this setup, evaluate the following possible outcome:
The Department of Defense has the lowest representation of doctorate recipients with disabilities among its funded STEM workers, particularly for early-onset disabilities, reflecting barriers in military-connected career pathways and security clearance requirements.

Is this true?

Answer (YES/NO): NO